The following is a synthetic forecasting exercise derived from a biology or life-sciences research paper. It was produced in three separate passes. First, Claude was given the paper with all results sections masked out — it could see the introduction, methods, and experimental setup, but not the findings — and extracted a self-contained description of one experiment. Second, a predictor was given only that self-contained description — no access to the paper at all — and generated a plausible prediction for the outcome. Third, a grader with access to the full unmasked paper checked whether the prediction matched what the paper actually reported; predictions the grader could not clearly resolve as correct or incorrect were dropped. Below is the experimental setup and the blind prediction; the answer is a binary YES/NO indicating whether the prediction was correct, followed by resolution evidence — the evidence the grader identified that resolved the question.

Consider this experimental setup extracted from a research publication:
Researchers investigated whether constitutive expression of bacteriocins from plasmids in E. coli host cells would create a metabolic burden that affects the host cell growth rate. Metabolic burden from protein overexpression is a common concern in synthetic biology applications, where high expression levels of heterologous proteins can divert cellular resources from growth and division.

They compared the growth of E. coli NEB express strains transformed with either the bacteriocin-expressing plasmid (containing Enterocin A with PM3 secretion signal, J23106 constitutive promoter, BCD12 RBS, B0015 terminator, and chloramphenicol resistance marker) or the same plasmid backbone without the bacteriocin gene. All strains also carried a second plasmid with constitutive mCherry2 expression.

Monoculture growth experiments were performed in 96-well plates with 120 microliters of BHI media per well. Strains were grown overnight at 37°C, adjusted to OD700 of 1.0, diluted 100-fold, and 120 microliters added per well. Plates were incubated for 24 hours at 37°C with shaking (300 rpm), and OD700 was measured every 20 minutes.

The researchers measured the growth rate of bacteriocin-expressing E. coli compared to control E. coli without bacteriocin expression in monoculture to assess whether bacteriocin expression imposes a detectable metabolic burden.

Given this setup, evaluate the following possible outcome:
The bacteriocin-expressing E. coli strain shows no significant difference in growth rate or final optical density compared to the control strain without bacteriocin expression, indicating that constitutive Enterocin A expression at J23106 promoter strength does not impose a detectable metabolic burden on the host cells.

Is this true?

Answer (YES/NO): NO